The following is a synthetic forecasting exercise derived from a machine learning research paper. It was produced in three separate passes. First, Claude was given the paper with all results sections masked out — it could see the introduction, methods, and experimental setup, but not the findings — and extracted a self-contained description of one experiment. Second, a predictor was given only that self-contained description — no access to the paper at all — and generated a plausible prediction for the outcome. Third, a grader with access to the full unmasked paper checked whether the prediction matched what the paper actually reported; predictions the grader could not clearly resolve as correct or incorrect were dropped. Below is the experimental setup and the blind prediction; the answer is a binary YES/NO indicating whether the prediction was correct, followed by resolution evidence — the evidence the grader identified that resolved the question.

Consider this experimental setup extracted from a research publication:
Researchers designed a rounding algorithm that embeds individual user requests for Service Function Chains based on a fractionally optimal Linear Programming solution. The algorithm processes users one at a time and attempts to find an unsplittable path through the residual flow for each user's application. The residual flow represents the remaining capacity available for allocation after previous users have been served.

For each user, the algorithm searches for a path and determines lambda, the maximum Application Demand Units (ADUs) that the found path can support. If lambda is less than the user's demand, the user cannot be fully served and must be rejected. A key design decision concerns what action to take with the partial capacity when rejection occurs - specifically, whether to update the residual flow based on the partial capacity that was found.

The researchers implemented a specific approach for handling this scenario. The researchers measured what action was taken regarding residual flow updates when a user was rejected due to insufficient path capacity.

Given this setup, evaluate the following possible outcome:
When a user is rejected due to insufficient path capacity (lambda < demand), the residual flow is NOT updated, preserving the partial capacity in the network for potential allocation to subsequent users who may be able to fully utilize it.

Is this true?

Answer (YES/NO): NO